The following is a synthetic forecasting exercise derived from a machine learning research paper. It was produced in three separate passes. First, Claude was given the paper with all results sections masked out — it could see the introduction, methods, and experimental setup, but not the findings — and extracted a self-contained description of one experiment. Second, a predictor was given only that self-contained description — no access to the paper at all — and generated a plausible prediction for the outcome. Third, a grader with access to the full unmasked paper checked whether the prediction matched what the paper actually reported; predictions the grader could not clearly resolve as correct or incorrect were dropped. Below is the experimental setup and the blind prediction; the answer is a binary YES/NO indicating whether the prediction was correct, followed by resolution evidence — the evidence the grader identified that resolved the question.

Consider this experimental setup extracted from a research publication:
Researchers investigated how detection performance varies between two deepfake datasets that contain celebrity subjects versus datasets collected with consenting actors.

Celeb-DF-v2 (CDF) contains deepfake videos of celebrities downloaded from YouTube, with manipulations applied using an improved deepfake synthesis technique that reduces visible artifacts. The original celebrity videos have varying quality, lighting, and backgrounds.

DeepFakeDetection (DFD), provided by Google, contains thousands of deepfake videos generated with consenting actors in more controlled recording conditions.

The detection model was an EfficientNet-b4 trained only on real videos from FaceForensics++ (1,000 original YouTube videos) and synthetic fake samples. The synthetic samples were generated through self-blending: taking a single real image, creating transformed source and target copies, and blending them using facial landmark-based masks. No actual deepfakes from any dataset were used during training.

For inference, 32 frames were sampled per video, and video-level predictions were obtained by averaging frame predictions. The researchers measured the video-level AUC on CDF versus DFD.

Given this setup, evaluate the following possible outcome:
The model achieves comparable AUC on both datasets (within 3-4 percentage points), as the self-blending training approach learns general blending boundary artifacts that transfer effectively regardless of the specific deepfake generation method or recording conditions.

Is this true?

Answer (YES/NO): NO